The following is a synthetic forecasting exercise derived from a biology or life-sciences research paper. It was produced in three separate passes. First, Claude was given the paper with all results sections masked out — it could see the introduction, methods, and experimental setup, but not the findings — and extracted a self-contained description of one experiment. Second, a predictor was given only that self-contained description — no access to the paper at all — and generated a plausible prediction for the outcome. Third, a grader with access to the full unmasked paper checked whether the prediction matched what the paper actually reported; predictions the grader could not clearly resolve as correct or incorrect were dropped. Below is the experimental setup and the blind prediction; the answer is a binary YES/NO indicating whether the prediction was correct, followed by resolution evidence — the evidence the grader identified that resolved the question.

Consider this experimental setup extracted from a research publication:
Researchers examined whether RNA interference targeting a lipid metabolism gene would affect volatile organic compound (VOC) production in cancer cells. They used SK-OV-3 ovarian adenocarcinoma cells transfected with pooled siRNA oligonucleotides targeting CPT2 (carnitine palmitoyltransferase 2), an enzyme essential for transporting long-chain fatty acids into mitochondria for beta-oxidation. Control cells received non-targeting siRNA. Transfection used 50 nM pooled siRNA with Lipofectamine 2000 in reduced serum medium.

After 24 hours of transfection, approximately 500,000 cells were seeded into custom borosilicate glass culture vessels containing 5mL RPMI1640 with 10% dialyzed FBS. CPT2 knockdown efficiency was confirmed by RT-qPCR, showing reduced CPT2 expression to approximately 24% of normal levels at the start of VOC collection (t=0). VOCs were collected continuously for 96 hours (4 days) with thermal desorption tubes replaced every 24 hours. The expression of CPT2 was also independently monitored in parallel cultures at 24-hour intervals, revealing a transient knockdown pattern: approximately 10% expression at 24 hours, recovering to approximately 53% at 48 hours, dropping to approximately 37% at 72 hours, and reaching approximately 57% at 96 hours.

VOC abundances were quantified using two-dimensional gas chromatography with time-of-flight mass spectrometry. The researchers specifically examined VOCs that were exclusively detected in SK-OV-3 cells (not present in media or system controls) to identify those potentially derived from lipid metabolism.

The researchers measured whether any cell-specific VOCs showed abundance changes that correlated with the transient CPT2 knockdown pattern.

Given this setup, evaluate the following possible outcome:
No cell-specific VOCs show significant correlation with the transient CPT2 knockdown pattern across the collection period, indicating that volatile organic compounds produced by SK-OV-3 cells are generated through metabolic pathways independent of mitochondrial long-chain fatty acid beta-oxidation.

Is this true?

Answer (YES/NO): NO